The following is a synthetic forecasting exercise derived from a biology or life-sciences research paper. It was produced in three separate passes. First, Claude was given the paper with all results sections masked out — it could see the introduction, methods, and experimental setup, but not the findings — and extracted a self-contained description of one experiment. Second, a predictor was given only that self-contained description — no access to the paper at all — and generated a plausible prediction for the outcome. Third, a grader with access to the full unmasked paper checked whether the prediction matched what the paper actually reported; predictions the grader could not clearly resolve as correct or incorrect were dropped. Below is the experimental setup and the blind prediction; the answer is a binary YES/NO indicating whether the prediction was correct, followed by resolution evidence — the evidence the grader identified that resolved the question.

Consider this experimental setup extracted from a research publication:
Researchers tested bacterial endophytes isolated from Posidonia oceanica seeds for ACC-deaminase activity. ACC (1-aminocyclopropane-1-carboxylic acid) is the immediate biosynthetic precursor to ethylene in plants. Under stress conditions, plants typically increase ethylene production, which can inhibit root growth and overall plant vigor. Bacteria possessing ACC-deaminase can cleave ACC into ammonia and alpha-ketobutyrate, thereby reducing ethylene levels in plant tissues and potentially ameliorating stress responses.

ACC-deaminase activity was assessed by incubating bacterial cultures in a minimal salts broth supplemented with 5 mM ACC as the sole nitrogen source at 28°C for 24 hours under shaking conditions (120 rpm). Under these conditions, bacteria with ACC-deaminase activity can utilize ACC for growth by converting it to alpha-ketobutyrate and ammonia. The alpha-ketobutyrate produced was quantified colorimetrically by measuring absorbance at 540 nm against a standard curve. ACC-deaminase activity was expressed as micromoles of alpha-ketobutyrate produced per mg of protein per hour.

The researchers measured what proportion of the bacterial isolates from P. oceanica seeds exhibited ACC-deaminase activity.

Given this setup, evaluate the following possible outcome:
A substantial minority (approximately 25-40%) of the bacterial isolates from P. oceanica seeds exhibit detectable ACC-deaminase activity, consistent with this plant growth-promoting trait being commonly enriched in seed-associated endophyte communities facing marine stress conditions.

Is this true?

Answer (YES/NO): NO